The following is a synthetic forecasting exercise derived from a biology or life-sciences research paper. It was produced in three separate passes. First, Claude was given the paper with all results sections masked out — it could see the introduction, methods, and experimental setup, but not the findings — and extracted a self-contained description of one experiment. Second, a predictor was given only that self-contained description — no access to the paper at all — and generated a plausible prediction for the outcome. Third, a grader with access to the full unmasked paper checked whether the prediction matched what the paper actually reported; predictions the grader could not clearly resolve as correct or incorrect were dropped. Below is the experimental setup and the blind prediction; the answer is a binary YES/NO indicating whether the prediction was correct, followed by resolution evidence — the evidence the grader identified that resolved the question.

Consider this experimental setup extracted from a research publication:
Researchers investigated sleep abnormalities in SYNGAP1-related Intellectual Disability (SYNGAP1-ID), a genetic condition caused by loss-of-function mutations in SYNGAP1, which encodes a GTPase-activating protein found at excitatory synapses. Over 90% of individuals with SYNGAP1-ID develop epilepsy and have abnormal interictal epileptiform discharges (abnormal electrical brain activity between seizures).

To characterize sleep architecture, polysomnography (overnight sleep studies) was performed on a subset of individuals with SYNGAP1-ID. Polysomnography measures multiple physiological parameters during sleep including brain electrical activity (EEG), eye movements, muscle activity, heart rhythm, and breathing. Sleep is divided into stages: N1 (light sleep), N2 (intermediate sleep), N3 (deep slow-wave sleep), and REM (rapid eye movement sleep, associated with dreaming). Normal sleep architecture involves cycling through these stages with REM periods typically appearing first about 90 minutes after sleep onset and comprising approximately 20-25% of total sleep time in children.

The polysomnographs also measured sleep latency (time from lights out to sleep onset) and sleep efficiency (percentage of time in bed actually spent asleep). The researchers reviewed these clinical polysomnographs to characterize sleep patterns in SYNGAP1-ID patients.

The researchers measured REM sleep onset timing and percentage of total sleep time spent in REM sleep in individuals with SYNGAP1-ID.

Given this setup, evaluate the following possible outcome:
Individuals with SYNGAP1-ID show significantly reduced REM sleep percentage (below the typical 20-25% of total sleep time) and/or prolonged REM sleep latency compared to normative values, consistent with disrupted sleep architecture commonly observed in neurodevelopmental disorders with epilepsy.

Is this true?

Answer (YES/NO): YES